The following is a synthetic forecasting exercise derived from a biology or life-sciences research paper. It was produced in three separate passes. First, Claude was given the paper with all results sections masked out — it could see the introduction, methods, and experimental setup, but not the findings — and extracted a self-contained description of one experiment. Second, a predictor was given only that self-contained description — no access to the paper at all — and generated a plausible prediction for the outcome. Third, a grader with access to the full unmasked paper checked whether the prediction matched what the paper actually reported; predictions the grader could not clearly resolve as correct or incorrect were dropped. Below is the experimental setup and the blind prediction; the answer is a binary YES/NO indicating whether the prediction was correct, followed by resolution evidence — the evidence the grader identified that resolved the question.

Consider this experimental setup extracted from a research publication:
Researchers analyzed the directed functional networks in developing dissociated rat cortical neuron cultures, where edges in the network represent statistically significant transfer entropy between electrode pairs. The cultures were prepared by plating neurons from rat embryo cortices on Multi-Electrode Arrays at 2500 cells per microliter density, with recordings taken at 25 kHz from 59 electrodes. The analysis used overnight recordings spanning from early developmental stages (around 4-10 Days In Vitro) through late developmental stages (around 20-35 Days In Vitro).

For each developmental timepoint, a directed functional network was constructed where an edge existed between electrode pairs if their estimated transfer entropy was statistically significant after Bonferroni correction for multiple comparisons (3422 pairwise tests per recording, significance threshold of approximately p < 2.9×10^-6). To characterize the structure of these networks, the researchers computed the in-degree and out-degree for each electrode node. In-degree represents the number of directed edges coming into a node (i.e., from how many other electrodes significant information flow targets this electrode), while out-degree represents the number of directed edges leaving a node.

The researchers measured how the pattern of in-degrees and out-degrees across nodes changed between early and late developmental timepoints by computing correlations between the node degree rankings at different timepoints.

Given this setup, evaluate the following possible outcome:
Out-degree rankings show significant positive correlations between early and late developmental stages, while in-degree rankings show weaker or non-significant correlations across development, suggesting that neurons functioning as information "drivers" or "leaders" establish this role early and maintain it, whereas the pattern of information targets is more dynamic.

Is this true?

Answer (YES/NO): YES